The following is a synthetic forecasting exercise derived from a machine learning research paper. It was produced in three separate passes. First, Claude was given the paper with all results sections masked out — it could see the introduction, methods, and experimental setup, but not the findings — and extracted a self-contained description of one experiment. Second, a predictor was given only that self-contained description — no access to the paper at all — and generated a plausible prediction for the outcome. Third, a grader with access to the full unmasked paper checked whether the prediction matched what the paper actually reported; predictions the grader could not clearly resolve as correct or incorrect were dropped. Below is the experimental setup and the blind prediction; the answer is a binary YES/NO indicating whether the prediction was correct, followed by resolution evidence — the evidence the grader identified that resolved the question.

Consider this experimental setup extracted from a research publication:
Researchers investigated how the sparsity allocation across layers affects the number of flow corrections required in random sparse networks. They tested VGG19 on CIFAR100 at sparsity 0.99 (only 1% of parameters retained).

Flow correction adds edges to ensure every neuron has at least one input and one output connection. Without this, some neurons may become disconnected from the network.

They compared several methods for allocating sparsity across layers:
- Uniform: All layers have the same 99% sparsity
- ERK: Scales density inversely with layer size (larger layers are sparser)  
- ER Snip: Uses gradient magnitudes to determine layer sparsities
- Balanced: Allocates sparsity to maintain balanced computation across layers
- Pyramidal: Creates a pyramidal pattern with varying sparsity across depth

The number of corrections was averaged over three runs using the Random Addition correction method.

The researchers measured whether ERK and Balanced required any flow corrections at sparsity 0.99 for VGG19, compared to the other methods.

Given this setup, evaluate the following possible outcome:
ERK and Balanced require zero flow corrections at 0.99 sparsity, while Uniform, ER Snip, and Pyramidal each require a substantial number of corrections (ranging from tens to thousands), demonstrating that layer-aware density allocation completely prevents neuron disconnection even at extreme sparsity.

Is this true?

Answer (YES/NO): NO